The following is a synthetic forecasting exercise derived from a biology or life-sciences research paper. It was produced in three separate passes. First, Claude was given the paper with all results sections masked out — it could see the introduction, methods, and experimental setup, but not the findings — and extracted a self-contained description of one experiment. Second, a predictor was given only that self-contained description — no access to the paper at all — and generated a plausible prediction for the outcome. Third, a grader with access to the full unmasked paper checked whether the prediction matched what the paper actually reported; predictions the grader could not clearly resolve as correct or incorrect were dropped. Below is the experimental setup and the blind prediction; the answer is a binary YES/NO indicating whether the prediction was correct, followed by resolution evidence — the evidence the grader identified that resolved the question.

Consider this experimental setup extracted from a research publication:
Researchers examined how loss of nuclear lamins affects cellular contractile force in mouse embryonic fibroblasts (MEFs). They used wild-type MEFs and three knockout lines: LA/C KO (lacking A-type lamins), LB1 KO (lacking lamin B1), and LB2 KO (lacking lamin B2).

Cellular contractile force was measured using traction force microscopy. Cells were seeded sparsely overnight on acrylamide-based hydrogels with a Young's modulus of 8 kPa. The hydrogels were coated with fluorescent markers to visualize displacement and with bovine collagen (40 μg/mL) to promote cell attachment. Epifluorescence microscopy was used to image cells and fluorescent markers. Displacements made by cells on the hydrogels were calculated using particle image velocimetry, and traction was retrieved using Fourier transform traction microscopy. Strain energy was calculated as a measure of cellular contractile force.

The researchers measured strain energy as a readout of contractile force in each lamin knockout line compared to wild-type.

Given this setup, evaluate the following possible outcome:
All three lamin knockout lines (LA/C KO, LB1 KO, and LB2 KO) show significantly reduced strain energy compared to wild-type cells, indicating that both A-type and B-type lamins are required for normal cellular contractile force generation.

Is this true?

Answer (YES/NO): YES